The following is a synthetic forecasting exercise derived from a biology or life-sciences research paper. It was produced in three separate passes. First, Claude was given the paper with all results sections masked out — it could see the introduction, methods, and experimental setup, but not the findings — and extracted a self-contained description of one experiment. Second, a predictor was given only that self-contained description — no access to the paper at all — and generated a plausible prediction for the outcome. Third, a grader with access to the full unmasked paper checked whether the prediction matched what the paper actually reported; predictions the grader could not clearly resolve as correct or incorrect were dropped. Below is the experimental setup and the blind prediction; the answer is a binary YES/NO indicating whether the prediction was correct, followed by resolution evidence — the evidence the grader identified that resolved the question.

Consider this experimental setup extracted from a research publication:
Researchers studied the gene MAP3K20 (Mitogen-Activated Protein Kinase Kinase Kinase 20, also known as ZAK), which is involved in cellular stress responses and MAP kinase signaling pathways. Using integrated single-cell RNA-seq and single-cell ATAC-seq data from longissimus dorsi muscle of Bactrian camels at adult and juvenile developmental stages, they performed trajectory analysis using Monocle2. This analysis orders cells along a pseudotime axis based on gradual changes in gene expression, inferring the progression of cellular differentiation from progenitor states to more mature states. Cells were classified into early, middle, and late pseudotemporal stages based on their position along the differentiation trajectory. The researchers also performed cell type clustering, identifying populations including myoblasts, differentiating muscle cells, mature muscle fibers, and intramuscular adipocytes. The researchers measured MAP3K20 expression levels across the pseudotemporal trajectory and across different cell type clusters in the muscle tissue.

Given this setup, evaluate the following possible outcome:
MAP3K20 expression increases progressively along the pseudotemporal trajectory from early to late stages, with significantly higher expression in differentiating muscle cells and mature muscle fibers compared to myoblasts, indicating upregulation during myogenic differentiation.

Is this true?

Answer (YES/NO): YES